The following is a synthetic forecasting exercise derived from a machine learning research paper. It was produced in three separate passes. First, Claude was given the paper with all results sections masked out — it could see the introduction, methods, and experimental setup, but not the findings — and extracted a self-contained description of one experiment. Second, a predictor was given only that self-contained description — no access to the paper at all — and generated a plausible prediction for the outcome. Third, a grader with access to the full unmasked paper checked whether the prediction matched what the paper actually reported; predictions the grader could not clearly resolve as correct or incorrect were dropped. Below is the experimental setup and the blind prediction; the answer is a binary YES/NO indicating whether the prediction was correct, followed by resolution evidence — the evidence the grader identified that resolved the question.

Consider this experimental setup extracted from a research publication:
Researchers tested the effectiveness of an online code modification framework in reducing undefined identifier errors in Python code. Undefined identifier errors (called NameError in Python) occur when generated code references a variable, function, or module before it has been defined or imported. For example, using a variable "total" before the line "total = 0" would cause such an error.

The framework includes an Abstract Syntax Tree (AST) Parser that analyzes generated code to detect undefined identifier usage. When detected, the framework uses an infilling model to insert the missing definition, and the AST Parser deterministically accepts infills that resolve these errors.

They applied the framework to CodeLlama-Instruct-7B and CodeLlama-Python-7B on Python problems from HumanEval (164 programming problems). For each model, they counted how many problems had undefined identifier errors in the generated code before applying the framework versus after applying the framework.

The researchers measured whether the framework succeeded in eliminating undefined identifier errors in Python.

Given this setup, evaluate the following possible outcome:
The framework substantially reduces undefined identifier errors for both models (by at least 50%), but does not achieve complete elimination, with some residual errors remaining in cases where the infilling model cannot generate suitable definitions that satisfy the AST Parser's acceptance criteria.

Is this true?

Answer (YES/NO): NO